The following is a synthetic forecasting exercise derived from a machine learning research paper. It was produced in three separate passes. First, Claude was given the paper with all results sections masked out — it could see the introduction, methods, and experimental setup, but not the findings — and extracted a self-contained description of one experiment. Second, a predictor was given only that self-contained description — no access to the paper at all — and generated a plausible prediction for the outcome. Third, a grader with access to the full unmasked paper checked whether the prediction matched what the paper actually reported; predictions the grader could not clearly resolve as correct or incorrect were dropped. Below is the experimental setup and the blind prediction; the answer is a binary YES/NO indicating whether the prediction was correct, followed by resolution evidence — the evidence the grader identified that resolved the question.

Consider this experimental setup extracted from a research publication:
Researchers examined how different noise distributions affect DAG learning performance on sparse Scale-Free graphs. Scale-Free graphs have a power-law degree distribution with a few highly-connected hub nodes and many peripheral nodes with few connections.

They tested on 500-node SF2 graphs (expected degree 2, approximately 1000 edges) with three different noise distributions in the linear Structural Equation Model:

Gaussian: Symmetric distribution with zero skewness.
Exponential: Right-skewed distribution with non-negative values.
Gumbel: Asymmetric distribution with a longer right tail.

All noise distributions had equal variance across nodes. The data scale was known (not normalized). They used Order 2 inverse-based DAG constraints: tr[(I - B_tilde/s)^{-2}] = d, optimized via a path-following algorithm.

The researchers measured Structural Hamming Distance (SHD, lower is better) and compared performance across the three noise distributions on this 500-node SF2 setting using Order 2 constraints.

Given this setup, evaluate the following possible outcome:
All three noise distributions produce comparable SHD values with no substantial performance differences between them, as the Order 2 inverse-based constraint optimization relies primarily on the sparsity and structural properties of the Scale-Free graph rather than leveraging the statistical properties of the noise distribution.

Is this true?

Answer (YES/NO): NO